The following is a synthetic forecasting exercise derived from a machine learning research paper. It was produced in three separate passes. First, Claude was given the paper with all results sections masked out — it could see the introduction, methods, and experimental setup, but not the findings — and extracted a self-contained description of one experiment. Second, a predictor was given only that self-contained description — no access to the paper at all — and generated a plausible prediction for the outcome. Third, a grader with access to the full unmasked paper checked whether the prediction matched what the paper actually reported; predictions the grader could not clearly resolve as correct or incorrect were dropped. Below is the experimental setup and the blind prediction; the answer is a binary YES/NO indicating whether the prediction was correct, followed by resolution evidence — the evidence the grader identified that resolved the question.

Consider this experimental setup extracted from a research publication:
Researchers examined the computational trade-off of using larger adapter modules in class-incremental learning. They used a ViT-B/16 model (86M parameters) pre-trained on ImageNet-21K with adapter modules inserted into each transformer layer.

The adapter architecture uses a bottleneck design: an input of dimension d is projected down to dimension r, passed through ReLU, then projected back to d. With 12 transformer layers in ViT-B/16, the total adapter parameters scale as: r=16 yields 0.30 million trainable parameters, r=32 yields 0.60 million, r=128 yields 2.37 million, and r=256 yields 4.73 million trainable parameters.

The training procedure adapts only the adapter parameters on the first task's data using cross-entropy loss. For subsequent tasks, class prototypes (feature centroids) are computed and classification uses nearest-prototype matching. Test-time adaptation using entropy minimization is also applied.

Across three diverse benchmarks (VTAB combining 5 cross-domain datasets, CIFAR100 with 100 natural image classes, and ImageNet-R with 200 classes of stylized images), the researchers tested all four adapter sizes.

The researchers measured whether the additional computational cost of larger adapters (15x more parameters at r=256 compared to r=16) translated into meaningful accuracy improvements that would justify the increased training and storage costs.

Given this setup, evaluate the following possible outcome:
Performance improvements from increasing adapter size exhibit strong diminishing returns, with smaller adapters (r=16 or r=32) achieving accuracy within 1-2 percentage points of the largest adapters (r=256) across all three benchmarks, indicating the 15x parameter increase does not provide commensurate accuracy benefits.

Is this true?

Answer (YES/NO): YES